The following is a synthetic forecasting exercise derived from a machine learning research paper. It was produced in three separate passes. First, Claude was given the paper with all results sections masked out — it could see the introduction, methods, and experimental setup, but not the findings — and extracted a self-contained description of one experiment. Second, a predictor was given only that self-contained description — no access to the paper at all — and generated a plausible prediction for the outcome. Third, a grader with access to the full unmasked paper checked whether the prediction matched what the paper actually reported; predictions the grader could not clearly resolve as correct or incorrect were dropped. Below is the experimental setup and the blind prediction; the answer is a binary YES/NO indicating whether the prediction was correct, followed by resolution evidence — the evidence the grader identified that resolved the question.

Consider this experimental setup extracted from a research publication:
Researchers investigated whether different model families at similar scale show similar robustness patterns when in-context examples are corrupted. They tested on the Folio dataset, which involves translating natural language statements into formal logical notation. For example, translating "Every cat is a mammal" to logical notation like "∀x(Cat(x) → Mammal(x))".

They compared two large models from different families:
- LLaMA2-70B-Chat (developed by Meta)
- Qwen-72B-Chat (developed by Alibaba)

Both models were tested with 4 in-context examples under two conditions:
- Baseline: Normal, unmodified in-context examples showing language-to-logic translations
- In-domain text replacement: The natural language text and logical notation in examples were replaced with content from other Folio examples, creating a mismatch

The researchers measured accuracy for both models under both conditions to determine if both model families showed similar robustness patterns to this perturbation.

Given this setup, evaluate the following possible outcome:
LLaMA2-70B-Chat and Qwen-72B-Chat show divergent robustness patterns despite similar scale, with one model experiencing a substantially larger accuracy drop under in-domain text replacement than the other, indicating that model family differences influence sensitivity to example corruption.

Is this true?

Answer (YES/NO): NO